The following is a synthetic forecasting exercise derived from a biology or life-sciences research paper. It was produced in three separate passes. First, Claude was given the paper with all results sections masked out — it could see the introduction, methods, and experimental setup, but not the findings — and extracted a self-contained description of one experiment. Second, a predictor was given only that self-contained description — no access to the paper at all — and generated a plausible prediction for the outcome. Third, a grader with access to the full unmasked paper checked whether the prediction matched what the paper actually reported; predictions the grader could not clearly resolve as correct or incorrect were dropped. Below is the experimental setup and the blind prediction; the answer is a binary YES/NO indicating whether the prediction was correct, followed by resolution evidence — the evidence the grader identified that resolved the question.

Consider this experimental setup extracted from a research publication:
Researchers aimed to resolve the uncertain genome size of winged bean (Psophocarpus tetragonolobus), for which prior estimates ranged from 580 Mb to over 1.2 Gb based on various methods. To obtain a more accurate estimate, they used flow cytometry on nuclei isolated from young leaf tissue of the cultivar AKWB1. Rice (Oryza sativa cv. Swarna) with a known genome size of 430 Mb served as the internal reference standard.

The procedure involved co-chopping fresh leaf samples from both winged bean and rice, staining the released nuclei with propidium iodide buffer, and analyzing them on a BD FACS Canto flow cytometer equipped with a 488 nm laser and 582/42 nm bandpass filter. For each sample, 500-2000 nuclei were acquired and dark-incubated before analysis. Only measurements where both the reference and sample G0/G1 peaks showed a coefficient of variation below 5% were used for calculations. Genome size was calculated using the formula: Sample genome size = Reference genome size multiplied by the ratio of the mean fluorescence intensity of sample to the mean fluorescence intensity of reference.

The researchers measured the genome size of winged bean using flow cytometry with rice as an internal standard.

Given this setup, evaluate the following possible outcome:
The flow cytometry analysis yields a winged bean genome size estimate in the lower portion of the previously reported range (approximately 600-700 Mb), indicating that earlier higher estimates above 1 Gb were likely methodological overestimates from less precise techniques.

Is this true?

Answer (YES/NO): NO